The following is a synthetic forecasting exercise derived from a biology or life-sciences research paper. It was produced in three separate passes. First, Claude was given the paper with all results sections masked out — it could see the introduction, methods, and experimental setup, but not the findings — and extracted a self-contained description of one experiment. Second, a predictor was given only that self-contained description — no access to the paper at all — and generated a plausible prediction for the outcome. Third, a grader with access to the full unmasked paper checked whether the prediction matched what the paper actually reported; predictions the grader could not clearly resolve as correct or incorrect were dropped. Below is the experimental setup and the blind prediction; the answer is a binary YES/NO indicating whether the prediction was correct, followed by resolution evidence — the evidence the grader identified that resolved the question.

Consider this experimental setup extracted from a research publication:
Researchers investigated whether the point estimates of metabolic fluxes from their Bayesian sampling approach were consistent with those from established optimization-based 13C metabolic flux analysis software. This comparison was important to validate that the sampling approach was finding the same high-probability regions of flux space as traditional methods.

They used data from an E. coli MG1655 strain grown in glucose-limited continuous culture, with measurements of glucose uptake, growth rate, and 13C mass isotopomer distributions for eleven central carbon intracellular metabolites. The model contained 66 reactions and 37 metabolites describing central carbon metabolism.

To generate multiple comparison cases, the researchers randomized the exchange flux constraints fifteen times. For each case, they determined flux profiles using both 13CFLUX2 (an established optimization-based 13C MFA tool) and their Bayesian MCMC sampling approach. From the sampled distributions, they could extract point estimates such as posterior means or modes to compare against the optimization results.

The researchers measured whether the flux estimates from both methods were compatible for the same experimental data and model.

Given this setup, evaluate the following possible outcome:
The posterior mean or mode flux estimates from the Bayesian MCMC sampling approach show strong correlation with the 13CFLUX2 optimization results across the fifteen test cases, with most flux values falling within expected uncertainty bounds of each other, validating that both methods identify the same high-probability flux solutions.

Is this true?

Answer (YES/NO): YES